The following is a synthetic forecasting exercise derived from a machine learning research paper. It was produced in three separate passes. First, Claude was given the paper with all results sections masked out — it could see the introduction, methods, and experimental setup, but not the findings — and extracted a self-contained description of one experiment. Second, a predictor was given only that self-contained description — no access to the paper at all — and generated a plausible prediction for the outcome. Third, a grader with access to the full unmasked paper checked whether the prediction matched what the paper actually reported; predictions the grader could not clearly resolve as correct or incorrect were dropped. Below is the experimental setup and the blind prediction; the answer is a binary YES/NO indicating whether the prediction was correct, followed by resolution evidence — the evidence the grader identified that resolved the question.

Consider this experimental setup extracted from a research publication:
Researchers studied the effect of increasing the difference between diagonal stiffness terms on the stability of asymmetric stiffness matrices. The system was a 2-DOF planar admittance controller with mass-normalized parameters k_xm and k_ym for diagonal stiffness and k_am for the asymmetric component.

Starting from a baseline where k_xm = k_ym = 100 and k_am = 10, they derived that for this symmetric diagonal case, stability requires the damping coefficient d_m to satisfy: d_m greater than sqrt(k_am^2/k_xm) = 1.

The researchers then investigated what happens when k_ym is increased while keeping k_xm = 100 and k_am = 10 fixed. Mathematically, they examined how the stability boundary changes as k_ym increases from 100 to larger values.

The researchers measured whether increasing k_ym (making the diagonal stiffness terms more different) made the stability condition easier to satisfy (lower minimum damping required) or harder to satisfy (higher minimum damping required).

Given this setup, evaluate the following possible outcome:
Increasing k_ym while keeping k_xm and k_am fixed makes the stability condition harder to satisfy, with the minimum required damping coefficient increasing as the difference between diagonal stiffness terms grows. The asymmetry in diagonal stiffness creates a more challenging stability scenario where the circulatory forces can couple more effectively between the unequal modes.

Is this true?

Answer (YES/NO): NO